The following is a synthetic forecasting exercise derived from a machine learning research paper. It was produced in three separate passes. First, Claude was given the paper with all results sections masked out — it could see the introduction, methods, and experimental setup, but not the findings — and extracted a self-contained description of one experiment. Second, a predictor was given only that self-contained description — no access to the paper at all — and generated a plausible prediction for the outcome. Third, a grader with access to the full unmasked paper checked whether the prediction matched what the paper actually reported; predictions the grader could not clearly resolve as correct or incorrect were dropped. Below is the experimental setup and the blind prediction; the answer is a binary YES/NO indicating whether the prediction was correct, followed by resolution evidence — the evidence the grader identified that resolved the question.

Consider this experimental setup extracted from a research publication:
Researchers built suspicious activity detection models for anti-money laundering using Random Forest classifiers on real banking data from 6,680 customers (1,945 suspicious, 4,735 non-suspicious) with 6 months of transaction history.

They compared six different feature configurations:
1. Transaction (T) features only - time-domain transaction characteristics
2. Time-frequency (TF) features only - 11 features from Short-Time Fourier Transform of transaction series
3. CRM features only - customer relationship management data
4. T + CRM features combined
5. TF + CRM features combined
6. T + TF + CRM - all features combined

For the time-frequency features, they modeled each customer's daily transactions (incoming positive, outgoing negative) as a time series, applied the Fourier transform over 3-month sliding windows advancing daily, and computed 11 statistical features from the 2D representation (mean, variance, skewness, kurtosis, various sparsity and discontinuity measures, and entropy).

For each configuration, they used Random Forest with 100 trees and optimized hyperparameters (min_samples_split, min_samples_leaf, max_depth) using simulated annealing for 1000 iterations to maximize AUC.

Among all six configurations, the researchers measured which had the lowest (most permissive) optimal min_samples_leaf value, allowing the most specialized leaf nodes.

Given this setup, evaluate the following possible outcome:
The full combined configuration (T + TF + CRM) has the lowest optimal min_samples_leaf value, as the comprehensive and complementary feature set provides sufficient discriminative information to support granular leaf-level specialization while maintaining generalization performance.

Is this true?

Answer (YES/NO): NO